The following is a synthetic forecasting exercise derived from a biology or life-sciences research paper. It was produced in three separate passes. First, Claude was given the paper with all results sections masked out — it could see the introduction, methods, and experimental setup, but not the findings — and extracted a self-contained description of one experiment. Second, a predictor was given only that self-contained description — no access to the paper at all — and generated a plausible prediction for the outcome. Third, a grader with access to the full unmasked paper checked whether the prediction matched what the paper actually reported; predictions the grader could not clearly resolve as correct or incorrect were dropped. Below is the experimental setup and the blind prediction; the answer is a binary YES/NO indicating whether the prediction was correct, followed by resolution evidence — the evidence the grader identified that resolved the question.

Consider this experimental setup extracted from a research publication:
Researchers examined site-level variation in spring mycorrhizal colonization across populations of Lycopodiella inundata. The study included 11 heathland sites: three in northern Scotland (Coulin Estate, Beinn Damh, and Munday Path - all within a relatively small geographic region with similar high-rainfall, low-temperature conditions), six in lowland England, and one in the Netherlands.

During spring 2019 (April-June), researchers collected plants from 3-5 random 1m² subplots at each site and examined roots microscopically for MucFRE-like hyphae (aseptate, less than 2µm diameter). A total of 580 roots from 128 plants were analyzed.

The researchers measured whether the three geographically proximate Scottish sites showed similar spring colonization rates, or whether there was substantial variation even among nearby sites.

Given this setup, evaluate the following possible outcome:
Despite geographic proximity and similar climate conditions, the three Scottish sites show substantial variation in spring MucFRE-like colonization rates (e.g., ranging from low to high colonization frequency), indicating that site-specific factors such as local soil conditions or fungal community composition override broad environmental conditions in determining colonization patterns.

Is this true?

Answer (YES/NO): YES